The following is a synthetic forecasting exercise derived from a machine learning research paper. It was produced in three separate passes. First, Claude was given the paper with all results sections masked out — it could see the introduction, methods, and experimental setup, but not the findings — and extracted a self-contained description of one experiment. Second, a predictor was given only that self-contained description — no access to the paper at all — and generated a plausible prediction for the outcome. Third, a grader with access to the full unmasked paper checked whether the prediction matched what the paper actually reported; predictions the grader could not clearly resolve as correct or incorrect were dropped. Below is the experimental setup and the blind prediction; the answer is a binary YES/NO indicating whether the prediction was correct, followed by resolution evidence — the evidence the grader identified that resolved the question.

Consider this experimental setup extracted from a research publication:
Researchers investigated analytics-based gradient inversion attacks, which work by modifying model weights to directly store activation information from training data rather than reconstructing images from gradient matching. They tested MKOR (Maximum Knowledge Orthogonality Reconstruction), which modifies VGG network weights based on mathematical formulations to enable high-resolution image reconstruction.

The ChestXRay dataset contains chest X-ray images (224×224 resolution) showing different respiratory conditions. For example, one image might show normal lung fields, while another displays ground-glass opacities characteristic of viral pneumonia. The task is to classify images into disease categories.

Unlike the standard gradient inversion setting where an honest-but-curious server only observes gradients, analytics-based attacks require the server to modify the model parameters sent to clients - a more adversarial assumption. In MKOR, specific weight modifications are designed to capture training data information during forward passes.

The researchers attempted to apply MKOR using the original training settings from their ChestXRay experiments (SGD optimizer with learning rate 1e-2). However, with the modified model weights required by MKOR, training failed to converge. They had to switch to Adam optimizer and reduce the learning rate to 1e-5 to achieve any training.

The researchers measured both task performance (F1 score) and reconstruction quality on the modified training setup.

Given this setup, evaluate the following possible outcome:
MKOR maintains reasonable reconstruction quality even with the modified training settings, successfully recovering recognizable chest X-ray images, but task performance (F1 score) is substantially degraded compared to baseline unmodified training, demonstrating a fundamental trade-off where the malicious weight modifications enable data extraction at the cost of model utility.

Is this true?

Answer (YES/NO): NO